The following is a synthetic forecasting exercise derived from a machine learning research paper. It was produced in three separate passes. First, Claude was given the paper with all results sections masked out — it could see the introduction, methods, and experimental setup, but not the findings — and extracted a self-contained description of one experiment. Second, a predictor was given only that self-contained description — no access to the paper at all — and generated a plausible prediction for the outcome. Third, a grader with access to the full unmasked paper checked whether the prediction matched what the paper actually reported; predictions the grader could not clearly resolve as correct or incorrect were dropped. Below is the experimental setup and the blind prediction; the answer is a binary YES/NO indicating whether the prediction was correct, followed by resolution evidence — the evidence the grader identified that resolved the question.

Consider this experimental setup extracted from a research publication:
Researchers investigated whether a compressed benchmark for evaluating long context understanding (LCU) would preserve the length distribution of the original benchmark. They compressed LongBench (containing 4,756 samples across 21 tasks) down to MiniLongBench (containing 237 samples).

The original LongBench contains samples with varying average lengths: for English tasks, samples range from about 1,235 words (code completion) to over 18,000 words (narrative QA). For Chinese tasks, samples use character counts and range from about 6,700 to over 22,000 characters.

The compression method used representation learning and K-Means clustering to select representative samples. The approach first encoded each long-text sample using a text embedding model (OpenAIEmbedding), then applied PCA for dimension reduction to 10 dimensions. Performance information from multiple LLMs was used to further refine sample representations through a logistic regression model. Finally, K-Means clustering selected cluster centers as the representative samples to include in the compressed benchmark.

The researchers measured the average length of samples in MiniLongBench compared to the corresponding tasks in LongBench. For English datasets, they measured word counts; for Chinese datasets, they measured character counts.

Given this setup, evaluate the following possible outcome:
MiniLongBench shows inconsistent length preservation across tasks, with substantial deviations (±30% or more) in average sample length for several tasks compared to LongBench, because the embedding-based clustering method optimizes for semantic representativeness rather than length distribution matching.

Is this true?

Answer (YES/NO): NO